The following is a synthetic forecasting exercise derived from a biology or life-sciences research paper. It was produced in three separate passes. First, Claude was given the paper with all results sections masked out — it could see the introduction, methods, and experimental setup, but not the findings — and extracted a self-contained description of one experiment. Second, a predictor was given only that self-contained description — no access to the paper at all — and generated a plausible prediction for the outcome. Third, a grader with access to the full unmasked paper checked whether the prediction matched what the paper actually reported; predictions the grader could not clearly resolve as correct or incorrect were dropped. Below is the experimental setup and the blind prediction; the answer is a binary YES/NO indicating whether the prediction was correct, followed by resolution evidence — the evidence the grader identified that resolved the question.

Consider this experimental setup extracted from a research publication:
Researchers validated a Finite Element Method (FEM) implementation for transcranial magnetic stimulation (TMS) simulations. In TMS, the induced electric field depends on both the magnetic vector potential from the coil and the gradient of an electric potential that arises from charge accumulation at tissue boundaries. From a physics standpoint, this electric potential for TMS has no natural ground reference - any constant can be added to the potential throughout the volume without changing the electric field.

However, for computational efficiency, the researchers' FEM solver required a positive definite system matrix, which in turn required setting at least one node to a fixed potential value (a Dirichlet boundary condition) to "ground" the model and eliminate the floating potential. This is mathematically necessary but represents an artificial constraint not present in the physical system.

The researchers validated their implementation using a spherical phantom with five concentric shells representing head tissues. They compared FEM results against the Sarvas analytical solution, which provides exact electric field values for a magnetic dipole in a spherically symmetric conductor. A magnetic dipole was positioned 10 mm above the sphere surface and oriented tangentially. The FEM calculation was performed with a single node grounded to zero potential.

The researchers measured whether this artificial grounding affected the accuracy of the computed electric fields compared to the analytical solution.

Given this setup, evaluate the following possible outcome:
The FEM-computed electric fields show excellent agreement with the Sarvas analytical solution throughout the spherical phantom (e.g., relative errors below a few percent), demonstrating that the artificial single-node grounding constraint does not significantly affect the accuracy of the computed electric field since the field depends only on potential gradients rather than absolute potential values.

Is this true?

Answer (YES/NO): YES